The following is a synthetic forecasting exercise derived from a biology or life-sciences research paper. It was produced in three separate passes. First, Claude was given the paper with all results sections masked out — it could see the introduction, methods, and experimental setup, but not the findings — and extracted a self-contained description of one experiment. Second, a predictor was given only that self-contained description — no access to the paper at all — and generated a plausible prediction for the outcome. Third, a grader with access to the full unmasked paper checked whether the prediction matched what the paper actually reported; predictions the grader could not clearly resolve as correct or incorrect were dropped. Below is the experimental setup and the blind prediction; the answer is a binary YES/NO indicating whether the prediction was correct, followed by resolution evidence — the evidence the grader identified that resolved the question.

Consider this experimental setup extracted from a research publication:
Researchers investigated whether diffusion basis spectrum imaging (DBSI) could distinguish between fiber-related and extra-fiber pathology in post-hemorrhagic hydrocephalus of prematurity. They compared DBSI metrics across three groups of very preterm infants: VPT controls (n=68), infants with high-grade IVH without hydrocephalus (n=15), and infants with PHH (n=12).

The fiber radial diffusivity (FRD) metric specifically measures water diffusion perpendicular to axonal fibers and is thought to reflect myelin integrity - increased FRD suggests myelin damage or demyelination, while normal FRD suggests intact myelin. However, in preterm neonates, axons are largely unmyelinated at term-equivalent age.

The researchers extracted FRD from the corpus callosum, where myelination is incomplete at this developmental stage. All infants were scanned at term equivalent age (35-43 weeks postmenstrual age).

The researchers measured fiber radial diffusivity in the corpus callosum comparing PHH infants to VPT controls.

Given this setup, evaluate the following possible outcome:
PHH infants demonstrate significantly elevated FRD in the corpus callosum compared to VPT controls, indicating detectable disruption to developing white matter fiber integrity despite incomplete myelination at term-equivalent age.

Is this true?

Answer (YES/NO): NO